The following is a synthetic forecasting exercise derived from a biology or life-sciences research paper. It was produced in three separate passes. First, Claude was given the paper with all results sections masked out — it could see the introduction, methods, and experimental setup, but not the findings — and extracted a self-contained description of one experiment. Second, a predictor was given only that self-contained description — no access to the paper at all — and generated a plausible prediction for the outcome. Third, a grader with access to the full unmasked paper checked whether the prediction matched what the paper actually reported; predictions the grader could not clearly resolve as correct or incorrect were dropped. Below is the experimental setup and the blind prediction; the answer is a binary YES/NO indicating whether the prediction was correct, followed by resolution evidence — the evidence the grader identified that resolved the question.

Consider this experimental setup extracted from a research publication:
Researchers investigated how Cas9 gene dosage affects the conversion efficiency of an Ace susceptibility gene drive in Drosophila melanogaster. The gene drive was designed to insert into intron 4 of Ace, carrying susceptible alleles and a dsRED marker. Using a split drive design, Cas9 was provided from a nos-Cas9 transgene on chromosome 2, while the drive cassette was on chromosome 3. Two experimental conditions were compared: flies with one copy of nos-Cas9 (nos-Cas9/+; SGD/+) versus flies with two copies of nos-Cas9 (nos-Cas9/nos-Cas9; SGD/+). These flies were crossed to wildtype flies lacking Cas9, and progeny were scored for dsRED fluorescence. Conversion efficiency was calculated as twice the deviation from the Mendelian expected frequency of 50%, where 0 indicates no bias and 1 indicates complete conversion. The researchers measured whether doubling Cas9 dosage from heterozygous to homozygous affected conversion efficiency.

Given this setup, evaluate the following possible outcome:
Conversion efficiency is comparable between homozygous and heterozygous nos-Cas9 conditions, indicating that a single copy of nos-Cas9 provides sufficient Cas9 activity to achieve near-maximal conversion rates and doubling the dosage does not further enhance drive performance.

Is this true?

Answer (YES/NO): NO